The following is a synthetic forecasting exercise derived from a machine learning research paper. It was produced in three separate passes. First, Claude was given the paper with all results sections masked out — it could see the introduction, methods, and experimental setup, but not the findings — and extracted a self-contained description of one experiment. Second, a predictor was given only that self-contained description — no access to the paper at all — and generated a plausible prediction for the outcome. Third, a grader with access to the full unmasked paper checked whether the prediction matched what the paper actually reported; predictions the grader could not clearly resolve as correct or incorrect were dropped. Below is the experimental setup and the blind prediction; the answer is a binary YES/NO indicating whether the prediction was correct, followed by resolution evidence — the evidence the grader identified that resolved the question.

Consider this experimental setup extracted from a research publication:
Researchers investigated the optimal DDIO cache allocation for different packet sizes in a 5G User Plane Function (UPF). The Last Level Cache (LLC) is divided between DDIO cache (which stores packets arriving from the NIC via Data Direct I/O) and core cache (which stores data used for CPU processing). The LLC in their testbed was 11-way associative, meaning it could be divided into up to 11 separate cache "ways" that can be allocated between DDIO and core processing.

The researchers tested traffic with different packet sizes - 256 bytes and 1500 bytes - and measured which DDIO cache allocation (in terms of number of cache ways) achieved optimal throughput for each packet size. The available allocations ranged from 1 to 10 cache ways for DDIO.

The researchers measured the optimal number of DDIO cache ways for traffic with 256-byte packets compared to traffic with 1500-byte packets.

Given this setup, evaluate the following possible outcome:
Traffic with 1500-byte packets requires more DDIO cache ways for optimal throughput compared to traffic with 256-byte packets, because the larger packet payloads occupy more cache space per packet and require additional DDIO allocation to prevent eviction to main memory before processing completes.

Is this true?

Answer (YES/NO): YES